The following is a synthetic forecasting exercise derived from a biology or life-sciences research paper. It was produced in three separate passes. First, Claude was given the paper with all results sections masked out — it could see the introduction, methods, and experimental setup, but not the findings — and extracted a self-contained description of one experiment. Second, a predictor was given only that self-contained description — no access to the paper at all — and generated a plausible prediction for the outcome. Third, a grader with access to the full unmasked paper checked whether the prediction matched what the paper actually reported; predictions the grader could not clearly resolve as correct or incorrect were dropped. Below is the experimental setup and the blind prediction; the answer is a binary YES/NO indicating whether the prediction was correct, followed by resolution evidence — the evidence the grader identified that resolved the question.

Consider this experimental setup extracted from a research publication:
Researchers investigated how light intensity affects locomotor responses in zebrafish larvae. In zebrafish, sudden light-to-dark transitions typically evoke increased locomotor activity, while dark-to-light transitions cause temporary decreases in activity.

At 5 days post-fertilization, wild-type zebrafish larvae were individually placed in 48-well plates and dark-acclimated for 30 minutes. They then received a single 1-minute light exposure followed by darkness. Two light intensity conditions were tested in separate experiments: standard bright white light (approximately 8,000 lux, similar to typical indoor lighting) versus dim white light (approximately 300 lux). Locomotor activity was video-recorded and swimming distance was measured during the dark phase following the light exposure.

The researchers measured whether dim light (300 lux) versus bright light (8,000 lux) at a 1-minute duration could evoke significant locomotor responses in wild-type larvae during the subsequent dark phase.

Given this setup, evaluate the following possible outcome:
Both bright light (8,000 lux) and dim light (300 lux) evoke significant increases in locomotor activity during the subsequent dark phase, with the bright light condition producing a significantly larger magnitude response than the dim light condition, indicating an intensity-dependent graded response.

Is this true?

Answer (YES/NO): NO